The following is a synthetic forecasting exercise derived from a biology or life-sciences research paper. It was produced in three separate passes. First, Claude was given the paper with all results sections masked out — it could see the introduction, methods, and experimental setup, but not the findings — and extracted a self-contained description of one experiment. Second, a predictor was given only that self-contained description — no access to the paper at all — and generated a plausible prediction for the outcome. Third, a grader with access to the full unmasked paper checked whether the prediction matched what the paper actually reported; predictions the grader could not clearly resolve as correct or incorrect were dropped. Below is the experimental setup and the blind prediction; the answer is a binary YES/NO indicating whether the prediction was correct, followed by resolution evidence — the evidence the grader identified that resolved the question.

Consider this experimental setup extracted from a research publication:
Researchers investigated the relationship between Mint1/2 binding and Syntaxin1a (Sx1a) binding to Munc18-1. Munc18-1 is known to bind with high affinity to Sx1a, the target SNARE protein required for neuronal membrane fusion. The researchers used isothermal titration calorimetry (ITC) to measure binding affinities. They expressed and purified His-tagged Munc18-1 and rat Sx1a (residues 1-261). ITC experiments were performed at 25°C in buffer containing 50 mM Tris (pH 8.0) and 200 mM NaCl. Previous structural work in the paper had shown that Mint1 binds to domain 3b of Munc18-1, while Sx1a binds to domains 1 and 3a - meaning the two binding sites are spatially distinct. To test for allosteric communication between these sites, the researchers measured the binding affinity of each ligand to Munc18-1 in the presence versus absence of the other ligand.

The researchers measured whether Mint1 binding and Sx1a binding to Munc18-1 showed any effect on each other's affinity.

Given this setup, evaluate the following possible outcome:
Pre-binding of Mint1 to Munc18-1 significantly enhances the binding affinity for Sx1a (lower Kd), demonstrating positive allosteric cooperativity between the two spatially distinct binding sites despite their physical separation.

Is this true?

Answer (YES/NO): NO